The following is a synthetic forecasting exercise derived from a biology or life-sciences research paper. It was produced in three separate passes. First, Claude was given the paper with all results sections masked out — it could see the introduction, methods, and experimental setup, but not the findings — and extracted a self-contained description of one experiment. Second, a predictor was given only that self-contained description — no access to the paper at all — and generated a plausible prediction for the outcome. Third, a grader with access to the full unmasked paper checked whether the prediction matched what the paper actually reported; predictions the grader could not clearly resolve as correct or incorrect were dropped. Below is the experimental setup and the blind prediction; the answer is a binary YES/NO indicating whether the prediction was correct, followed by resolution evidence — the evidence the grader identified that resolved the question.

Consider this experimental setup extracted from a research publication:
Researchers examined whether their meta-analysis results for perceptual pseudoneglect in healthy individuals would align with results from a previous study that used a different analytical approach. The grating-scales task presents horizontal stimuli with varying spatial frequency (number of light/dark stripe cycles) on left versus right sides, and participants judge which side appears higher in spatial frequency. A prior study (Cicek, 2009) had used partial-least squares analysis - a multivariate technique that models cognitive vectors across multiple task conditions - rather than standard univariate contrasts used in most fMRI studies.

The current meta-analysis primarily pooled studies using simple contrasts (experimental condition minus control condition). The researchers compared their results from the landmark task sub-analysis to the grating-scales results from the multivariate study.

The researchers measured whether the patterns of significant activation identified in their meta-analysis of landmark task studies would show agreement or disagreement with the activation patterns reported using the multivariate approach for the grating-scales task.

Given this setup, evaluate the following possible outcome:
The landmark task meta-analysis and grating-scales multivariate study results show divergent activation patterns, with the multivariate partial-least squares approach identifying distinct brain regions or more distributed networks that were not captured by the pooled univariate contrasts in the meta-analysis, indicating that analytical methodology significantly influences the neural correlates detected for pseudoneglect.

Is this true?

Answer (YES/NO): NO